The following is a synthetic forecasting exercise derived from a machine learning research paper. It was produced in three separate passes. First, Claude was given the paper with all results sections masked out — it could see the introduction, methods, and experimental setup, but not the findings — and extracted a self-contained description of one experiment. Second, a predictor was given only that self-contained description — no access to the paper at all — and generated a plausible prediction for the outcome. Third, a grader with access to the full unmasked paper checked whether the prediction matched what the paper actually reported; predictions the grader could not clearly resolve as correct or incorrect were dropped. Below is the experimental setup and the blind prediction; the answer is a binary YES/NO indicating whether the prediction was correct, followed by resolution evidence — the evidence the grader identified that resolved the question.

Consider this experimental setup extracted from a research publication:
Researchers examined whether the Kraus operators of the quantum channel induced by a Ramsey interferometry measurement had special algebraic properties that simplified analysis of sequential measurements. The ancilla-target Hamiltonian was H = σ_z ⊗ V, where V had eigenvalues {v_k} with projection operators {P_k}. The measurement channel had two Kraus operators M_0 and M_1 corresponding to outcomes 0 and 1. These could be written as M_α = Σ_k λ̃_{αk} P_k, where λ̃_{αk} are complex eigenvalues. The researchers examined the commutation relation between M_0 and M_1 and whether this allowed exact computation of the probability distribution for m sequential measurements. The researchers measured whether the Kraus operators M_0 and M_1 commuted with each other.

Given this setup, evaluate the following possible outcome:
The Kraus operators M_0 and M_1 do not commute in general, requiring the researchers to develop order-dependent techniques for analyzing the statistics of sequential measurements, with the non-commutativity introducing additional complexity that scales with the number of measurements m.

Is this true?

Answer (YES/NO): NO